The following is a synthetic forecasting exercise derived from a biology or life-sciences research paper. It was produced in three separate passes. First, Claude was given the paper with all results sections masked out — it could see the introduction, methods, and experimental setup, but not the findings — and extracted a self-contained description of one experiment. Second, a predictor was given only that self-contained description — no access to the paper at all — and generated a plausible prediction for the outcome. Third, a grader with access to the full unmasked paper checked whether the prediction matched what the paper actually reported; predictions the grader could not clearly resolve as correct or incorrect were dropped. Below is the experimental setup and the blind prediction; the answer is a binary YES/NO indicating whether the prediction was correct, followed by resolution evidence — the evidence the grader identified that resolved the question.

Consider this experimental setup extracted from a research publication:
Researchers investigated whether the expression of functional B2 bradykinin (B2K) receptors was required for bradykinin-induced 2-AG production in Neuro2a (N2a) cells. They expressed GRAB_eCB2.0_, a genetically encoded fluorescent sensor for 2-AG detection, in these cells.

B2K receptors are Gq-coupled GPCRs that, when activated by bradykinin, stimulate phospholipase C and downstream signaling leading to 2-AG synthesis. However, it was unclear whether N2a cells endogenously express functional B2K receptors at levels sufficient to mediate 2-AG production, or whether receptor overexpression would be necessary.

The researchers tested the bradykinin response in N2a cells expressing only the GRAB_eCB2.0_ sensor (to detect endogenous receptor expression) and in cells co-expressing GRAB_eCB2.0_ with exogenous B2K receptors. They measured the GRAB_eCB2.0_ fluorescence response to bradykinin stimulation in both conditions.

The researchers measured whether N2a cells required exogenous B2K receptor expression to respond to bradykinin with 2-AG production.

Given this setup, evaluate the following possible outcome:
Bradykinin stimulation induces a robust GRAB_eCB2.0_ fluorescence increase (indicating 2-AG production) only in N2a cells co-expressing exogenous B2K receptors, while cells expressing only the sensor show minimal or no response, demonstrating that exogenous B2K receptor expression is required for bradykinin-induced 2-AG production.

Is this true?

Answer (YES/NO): NO